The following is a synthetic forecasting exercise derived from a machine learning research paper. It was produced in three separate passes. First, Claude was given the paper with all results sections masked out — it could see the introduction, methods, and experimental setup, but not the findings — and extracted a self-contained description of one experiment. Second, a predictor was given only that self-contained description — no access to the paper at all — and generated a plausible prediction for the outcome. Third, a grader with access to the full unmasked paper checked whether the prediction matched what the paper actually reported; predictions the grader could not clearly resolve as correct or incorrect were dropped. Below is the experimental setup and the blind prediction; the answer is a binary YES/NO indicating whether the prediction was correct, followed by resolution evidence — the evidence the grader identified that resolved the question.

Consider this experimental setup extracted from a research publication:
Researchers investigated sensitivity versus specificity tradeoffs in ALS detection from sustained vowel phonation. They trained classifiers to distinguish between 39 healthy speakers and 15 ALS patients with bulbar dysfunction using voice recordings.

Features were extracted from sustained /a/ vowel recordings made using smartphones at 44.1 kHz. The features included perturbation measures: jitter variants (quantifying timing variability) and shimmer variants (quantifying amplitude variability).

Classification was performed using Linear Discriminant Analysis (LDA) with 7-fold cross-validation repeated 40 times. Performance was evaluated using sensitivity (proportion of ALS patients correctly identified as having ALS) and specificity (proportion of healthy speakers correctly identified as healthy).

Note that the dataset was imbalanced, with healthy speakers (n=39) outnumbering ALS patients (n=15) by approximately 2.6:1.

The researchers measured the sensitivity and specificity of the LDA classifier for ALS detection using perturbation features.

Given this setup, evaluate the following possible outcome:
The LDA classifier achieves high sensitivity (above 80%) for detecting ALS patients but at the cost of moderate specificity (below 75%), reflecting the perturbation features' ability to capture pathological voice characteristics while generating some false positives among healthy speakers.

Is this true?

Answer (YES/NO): NO